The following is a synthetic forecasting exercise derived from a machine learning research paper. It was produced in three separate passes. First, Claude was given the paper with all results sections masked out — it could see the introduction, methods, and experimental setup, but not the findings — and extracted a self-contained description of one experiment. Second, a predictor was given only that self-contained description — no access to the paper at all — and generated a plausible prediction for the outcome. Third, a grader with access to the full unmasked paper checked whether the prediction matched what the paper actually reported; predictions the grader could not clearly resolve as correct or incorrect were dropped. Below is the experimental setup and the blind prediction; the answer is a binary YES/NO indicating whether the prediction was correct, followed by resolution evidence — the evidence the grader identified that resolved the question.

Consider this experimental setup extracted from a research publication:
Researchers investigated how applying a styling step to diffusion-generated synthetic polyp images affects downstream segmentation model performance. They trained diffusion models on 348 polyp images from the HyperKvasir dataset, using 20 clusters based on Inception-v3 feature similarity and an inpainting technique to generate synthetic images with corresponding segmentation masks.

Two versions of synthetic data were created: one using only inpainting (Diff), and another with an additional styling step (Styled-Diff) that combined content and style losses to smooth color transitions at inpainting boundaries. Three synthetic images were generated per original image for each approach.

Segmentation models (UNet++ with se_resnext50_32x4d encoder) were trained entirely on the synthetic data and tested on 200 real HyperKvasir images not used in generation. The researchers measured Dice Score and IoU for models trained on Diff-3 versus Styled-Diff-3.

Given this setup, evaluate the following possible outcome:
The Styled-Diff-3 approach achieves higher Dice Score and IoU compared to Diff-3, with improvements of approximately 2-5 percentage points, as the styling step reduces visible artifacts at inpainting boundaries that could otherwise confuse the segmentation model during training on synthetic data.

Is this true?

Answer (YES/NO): NO